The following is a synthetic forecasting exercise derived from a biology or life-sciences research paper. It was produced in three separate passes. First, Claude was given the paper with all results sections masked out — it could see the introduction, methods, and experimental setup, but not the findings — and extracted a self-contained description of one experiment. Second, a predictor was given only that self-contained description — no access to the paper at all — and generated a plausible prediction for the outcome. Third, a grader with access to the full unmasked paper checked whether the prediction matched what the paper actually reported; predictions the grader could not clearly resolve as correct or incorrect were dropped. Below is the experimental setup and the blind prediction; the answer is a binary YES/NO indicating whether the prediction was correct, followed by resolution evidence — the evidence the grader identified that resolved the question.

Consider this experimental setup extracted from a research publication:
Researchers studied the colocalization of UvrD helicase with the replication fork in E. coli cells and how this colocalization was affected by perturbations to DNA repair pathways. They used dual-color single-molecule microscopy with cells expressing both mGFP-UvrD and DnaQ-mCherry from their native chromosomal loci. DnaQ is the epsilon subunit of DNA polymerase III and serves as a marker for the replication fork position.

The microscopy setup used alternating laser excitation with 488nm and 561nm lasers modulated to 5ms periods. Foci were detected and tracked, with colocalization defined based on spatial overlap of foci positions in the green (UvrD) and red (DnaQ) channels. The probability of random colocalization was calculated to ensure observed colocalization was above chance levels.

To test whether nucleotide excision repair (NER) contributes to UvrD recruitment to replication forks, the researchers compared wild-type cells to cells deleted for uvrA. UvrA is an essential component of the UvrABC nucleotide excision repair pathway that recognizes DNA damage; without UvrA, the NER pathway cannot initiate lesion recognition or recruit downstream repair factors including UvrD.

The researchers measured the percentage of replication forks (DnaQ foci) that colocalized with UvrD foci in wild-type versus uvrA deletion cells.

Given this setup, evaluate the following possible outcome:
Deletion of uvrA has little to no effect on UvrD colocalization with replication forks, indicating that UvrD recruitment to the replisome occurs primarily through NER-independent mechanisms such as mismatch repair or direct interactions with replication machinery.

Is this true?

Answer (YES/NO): NO